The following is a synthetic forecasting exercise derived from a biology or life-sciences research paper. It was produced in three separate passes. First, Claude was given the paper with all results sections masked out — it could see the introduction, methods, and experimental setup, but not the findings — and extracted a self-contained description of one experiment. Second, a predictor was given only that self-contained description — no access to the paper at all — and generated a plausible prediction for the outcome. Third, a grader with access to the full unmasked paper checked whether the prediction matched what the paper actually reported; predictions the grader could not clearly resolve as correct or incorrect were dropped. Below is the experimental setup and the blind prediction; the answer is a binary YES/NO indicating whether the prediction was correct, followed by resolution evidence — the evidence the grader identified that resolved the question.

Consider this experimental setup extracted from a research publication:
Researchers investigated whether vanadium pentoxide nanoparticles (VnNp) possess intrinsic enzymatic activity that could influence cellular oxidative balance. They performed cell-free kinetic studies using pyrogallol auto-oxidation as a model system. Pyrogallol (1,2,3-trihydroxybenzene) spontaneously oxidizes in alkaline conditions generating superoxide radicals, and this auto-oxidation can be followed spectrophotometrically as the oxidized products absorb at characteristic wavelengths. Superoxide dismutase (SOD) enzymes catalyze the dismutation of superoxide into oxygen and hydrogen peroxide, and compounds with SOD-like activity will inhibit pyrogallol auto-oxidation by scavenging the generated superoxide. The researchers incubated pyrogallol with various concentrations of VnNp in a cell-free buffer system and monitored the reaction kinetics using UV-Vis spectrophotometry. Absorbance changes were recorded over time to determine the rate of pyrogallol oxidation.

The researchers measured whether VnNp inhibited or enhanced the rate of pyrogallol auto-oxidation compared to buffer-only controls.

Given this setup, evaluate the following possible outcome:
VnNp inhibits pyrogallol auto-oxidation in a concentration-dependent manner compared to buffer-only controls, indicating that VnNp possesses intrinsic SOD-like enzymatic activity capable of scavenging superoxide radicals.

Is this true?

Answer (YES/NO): NO